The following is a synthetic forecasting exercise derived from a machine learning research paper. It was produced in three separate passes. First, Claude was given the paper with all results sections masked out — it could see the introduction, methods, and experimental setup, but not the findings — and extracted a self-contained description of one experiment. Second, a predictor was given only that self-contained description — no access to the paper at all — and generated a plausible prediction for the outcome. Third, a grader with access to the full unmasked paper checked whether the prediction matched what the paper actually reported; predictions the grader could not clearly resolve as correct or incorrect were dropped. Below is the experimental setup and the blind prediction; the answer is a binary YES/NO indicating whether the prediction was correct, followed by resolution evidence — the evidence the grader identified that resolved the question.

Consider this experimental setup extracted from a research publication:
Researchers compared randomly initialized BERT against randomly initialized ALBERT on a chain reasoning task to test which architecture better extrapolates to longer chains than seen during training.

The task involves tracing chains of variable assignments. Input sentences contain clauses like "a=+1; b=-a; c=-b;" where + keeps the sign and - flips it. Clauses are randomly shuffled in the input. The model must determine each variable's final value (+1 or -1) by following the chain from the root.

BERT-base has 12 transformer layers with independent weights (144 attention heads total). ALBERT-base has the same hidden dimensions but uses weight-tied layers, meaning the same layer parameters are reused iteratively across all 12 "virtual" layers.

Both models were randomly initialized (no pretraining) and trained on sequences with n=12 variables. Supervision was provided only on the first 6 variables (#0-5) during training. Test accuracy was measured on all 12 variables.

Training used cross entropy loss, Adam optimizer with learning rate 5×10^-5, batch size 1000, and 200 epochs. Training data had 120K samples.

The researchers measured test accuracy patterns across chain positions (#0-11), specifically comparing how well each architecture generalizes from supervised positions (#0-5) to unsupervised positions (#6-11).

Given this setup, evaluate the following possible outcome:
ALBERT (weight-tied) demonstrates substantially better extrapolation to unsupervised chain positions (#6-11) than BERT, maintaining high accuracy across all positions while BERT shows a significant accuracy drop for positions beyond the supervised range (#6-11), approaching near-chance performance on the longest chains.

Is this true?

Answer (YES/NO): NO